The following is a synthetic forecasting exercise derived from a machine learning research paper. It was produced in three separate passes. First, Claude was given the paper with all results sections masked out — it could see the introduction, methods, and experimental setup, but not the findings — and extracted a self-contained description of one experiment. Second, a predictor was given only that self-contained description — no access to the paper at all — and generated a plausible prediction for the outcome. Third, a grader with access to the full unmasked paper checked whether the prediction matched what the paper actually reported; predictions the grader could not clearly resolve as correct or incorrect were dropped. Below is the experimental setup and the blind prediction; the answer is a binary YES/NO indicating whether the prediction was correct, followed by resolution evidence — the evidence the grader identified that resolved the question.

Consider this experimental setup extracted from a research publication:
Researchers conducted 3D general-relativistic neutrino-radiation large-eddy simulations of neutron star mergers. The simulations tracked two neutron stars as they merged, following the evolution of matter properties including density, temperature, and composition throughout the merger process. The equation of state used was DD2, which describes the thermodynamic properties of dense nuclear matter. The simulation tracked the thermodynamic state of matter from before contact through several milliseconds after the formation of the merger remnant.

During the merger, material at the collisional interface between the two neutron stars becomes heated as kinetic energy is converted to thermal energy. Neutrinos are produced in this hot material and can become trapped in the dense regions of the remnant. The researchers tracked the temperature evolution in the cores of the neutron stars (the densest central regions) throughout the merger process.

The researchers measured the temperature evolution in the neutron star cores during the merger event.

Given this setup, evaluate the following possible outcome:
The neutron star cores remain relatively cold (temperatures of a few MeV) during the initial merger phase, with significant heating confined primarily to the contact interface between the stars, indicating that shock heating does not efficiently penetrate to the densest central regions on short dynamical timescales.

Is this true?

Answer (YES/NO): YES